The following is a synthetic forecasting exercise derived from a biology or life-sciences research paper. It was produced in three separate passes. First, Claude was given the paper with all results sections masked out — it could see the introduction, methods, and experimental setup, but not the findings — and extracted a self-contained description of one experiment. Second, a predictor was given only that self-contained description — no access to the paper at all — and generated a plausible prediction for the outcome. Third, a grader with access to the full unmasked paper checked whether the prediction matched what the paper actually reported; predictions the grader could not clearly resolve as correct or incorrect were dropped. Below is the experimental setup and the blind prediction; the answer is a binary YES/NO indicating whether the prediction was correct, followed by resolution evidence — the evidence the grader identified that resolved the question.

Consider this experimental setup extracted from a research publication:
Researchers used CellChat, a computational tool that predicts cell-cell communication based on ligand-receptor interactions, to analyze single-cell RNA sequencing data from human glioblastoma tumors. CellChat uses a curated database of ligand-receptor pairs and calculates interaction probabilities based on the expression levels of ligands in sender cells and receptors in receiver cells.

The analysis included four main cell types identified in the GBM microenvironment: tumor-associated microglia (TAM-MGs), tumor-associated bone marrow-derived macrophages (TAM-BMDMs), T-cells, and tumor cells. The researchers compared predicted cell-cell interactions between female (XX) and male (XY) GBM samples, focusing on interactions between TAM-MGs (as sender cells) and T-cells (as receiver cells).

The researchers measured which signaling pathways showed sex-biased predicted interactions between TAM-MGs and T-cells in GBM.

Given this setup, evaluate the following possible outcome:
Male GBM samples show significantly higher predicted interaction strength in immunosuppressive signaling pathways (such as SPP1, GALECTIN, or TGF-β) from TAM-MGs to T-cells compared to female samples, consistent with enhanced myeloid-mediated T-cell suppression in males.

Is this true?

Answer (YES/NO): NO